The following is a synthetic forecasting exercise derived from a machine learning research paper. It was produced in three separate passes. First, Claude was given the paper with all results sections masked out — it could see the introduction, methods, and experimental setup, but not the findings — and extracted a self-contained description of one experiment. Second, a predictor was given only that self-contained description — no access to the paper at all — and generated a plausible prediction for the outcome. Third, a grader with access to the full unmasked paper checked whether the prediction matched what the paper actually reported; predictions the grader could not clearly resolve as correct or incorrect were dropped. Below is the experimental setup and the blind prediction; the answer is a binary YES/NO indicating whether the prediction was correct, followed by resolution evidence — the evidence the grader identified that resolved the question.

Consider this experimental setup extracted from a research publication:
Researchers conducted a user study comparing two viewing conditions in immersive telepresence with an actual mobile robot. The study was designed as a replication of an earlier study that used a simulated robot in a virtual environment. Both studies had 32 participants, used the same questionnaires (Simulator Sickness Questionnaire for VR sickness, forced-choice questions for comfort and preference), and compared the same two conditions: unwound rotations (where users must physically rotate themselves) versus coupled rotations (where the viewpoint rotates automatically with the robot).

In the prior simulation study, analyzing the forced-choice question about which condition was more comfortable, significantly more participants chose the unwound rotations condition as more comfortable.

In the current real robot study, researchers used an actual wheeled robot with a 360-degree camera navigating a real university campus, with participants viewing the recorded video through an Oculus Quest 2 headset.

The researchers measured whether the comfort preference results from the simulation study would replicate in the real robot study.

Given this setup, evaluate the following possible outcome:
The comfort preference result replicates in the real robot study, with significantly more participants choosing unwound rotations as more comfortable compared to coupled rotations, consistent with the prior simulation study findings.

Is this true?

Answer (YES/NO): NO